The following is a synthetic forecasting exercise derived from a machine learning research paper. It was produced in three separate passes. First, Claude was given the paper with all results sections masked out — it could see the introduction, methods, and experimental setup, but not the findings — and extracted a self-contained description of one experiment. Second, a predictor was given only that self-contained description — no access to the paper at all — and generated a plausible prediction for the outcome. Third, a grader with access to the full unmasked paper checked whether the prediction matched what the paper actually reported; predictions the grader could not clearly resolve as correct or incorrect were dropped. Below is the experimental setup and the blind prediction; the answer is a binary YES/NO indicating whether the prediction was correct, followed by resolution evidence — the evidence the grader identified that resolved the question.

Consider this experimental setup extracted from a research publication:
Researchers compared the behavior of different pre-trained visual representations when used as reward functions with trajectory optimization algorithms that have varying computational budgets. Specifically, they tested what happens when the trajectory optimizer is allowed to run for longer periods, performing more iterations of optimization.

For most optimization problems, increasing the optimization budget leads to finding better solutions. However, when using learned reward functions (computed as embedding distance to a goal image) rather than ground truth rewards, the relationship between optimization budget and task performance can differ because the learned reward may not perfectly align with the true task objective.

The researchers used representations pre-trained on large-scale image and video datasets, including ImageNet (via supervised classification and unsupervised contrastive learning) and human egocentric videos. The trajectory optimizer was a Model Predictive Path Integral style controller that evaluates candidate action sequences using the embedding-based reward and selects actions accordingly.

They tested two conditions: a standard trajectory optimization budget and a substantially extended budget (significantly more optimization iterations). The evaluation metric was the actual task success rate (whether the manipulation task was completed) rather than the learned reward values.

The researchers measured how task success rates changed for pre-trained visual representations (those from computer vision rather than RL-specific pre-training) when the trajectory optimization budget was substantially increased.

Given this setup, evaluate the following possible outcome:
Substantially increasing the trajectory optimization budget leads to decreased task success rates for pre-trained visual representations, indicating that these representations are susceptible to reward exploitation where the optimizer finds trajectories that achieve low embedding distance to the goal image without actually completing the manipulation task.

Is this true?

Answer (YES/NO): YES